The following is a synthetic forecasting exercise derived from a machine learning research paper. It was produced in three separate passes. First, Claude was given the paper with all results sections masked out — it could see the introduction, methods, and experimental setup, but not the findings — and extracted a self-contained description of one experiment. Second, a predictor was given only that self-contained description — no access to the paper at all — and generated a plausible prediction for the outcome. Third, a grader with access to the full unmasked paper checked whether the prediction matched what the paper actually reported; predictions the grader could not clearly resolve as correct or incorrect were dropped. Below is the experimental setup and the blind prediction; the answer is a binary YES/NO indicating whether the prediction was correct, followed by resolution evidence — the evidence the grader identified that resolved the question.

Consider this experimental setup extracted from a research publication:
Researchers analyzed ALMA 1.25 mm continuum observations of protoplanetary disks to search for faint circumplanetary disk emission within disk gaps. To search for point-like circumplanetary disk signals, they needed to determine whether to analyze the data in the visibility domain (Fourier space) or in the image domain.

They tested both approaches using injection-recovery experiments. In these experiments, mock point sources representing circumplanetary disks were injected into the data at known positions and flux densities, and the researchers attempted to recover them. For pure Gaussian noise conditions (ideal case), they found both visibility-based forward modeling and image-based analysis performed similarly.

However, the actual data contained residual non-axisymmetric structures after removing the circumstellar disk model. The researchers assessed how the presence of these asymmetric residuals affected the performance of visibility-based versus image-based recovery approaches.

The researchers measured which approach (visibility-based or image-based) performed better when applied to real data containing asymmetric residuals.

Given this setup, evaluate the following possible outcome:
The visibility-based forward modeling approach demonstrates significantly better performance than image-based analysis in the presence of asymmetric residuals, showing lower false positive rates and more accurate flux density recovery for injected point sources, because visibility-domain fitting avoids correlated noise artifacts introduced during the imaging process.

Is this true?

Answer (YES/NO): NO